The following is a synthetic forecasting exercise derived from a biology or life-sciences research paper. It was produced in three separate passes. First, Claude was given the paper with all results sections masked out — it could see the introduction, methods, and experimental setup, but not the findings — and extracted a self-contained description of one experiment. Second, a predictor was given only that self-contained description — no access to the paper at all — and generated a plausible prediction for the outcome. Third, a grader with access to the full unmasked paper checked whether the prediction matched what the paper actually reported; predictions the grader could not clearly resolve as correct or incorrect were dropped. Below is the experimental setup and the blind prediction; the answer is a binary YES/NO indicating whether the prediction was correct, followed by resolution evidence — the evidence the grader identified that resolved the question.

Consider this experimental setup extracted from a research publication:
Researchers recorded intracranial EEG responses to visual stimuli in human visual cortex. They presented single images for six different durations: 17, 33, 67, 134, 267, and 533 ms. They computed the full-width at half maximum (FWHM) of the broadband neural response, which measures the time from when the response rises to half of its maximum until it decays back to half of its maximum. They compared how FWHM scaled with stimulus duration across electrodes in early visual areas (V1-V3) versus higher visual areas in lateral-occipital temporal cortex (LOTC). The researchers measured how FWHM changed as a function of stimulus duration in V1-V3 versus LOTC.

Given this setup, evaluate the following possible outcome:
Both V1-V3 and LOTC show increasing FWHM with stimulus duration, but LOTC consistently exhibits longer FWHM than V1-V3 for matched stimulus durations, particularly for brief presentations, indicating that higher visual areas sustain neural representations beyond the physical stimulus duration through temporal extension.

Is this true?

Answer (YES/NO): NO